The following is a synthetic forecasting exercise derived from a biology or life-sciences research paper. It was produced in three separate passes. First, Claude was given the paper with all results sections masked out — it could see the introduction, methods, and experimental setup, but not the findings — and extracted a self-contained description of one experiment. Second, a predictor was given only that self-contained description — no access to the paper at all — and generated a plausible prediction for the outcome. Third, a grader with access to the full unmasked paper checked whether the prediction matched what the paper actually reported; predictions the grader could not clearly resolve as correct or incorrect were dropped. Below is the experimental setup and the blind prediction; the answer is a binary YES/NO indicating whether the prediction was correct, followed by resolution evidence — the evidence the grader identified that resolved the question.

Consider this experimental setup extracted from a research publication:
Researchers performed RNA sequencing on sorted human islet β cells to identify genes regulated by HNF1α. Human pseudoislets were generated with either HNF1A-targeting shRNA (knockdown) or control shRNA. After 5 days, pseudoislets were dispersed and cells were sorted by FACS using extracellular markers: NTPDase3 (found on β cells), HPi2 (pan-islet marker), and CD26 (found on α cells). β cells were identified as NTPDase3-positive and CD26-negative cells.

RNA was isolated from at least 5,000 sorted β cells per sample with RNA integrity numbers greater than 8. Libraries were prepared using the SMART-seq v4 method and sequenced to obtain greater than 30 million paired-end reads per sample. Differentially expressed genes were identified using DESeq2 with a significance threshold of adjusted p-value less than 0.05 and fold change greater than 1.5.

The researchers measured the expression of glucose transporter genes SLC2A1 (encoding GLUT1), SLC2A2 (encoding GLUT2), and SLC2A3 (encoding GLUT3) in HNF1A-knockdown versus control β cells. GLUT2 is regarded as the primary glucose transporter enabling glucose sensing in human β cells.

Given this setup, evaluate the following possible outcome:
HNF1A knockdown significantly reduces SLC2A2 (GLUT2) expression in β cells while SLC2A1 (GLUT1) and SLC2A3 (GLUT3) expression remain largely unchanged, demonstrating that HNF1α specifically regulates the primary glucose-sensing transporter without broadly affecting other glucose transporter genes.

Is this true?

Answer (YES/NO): YES